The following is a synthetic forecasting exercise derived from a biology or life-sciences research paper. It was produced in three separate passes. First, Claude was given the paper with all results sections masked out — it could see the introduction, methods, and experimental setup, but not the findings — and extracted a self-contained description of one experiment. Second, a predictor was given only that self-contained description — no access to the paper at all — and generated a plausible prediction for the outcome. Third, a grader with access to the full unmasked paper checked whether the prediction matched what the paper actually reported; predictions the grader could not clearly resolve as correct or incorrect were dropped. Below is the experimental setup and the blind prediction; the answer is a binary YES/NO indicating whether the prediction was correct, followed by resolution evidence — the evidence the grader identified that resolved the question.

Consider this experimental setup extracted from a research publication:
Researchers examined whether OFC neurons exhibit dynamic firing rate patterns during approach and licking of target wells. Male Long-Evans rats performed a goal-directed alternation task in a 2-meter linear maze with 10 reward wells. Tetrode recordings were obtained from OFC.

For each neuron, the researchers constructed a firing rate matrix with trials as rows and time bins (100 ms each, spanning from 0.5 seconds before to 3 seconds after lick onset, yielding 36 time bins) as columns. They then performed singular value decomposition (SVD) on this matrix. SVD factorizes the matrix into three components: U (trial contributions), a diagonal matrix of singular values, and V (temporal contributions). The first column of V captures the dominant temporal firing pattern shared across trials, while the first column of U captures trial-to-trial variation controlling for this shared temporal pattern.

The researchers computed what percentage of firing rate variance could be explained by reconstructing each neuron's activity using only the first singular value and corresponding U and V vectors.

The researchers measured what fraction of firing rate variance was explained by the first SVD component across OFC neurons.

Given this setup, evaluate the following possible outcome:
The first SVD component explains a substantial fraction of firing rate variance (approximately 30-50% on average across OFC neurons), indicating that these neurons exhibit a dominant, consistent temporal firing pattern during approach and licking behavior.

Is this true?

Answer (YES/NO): YES